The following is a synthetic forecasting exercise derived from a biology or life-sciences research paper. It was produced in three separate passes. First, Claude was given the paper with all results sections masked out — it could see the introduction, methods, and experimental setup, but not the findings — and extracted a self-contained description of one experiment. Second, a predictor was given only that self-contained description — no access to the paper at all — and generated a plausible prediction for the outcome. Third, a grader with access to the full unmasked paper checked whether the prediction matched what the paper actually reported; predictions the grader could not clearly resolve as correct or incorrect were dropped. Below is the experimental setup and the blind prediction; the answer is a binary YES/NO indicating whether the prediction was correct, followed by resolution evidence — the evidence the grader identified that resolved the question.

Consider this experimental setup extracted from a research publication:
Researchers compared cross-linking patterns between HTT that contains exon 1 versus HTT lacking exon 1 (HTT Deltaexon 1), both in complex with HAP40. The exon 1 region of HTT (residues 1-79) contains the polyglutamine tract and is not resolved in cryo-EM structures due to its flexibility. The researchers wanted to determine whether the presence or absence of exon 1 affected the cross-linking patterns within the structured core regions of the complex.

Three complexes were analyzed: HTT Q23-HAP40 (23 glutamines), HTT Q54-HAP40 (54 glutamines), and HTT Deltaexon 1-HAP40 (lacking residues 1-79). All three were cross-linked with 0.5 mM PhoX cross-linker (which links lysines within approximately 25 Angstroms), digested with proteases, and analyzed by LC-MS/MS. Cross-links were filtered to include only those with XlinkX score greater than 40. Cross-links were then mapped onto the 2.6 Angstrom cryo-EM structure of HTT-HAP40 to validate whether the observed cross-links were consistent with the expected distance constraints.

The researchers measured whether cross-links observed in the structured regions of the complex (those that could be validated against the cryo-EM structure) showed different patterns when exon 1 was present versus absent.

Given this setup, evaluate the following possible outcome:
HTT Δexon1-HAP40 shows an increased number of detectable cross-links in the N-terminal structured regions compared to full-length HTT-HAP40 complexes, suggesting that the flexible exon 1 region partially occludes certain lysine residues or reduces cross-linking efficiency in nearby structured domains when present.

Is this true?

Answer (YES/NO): NO